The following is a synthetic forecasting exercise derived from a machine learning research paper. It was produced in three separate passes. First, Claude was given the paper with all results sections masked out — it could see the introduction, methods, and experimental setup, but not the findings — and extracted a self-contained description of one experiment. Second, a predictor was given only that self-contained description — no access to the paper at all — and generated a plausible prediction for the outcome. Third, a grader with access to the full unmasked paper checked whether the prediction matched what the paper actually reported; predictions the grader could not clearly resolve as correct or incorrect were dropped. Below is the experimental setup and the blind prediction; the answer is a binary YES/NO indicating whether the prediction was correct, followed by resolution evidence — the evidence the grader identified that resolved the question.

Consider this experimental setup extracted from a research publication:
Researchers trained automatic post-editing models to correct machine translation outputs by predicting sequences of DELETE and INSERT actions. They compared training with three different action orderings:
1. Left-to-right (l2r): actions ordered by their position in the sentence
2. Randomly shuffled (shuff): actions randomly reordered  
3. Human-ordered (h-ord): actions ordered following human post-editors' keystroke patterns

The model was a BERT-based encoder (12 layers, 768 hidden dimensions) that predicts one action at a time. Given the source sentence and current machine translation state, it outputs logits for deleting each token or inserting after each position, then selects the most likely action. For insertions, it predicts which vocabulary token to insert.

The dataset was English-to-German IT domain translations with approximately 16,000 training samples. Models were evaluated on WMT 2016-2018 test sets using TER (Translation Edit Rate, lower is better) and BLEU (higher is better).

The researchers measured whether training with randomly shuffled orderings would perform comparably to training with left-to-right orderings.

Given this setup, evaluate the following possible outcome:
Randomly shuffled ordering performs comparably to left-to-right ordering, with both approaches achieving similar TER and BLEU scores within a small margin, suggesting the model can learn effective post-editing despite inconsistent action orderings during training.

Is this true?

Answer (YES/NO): NO